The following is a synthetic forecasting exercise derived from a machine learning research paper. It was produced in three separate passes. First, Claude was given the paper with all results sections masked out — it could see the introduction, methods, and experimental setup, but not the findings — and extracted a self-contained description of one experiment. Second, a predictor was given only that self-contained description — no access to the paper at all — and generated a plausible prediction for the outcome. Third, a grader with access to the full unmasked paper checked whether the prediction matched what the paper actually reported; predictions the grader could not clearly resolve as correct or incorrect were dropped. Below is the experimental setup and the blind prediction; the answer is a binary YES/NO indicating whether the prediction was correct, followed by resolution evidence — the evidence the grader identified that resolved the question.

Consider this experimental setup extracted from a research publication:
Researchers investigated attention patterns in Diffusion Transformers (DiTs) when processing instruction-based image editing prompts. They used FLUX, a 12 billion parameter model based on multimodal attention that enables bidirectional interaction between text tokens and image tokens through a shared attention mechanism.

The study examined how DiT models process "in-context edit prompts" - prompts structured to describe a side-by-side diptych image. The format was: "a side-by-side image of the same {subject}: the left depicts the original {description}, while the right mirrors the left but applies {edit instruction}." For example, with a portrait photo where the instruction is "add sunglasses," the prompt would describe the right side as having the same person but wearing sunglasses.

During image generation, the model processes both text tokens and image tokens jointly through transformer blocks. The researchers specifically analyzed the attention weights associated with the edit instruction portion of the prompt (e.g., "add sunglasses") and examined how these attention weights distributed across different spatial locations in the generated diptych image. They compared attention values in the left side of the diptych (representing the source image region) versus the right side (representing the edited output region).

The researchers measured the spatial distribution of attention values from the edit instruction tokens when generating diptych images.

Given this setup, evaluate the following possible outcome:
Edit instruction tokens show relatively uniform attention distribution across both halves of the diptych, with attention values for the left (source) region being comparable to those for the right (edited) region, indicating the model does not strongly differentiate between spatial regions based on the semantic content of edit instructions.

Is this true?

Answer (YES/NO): NO